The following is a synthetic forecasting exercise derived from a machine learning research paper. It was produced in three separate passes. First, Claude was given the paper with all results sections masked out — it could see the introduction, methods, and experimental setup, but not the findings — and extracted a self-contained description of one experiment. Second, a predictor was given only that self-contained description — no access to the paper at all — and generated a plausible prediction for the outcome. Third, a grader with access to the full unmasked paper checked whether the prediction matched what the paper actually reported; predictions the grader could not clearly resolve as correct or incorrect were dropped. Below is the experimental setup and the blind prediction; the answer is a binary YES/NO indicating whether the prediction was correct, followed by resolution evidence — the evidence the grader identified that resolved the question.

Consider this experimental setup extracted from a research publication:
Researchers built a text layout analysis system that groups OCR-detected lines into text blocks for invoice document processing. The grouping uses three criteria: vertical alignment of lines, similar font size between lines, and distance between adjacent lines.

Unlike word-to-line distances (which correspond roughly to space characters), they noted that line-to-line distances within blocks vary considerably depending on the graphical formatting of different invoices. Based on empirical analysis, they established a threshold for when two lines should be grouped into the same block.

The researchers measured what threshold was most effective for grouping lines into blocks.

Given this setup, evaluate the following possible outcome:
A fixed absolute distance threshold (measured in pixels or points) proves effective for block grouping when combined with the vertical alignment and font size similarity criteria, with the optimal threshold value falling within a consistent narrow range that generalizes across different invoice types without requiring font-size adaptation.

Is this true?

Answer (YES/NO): NO